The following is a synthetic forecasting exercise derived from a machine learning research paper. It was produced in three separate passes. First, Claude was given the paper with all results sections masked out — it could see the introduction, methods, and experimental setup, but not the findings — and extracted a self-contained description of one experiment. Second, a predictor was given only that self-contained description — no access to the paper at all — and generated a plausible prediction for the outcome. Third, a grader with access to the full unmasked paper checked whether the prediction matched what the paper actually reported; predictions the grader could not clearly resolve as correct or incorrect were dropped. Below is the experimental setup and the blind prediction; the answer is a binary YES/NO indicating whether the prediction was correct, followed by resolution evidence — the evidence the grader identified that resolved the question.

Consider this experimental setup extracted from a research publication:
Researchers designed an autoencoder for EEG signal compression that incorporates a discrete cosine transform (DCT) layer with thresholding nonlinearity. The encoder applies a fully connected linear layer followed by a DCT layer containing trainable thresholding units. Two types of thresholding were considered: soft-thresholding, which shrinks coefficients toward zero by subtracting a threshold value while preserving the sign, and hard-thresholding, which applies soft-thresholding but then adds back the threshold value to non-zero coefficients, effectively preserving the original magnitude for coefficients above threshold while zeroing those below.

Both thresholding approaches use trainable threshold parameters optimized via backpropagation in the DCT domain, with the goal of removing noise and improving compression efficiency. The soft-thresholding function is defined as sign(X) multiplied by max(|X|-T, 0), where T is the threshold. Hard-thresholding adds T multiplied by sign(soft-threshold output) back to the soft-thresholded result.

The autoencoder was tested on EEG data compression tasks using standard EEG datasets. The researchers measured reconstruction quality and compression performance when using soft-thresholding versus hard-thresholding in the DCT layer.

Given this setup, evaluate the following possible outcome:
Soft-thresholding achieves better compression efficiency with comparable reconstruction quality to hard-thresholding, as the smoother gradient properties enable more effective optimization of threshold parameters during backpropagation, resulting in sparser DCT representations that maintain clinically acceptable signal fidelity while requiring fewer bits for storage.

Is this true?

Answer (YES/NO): NO